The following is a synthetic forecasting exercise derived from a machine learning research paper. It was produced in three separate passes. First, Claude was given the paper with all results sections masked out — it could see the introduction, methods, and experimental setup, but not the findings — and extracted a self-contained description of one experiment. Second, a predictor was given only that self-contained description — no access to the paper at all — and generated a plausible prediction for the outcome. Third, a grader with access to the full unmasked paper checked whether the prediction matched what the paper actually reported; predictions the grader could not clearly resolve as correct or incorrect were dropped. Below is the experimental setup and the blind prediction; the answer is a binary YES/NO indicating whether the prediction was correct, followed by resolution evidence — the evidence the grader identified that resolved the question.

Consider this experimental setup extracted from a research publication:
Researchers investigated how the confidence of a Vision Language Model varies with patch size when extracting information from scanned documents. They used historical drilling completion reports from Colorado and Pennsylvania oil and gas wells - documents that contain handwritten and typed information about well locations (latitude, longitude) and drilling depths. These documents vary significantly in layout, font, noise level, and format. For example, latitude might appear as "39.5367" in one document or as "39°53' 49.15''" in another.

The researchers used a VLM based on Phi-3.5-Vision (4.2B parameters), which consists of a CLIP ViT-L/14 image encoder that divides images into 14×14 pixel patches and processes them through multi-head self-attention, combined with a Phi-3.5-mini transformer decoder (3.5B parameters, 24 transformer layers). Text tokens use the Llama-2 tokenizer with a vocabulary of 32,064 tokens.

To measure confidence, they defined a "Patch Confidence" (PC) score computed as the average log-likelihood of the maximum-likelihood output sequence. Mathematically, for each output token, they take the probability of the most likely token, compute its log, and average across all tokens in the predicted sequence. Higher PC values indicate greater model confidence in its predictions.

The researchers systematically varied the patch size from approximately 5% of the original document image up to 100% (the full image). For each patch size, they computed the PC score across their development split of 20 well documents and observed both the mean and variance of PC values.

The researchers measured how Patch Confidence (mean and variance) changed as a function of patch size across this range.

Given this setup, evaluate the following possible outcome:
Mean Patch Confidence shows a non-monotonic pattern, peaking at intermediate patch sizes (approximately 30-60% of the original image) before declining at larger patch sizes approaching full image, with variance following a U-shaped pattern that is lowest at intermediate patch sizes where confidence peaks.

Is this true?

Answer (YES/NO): NO